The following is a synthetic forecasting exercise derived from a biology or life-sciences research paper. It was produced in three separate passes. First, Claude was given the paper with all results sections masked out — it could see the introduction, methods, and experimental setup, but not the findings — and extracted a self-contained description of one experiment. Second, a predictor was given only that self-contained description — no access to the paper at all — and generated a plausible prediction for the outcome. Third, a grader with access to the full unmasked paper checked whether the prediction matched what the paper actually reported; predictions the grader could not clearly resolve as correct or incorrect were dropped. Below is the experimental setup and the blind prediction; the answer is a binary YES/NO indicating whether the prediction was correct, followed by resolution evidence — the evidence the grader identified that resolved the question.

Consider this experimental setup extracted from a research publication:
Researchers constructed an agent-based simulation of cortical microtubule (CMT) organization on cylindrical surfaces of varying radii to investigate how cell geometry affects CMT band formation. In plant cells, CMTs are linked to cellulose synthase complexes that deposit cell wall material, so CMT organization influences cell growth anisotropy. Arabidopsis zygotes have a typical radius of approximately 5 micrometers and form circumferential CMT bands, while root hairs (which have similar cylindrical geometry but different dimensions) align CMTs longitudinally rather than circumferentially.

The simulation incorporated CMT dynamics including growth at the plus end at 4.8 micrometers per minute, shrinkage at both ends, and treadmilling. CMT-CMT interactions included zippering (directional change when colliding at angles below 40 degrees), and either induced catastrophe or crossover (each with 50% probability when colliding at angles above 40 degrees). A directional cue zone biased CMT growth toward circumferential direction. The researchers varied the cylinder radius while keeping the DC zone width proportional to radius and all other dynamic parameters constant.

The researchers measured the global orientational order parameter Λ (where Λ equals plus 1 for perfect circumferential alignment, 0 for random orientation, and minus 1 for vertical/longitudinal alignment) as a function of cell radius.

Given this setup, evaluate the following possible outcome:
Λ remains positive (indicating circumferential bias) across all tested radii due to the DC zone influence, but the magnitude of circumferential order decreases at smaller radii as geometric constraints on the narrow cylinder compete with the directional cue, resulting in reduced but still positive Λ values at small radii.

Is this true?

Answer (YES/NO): NO